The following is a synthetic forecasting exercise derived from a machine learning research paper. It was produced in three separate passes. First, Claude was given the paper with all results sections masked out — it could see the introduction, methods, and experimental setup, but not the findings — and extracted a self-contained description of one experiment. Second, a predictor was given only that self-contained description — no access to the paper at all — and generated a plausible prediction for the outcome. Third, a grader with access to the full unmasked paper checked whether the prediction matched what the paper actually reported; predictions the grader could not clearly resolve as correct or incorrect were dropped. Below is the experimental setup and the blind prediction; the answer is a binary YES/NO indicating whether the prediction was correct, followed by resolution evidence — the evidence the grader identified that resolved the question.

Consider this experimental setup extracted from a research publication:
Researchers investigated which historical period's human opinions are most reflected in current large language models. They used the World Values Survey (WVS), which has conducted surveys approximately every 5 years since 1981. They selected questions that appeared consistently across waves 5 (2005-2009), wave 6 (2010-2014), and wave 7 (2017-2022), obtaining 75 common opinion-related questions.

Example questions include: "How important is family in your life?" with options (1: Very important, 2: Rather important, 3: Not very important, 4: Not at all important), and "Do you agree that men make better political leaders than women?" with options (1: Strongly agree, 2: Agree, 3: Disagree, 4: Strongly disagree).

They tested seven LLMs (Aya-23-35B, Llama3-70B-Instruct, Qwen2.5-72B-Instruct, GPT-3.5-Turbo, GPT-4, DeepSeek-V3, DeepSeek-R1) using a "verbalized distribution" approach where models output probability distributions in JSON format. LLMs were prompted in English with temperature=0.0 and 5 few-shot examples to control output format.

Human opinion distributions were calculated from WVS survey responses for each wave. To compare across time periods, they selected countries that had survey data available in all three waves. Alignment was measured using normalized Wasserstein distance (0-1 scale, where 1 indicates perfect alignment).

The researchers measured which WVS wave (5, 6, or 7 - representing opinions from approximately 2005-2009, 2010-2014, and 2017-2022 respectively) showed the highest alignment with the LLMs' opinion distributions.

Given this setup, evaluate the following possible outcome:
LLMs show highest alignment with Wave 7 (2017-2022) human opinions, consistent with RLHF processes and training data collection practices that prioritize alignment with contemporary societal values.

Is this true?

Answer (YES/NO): YES